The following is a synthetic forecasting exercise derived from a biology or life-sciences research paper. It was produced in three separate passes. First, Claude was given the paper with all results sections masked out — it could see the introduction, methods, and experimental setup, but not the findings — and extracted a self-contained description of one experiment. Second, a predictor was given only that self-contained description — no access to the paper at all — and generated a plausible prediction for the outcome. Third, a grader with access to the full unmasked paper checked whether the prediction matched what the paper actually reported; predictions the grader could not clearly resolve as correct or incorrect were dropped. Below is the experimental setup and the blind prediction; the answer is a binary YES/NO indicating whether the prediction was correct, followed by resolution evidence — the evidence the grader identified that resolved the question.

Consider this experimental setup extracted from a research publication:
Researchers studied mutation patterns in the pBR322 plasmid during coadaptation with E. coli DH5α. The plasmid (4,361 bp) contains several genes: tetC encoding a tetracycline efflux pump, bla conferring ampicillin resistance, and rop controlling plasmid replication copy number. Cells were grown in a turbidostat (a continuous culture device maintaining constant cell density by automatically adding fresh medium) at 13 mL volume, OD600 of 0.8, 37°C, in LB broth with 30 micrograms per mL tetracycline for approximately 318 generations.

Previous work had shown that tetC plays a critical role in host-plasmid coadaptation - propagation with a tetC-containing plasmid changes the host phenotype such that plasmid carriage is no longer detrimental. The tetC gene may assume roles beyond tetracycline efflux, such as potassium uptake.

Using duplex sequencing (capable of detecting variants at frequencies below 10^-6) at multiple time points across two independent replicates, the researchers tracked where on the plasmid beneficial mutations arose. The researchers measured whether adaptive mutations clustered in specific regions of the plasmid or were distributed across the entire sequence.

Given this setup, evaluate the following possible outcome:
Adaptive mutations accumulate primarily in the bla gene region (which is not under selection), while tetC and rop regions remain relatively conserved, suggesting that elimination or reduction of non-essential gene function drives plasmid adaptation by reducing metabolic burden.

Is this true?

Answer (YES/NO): NO